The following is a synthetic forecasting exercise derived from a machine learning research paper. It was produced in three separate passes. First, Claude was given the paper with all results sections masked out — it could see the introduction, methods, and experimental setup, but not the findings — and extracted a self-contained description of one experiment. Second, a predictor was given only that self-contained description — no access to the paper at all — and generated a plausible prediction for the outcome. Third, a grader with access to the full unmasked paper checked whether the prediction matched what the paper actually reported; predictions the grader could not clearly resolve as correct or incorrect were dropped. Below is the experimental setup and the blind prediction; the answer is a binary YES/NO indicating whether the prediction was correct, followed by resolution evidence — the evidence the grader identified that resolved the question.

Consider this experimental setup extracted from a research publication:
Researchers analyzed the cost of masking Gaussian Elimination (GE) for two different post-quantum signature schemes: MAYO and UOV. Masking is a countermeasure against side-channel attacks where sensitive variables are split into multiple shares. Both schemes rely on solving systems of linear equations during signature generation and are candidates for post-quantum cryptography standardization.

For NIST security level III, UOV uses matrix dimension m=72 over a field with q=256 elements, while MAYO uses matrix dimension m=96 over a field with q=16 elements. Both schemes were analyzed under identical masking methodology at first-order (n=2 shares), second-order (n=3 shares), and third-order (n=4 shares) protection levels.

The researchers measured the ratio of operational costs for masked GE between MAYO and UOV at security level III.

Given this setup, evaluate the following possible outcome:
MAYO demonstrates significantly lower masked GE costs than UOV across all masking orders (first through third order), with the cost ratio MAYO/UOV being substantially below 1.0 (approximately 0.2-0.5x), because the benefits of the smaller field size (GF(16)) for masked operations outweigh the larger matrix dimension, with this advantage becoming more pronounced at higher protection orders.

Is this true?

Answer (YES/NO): NO